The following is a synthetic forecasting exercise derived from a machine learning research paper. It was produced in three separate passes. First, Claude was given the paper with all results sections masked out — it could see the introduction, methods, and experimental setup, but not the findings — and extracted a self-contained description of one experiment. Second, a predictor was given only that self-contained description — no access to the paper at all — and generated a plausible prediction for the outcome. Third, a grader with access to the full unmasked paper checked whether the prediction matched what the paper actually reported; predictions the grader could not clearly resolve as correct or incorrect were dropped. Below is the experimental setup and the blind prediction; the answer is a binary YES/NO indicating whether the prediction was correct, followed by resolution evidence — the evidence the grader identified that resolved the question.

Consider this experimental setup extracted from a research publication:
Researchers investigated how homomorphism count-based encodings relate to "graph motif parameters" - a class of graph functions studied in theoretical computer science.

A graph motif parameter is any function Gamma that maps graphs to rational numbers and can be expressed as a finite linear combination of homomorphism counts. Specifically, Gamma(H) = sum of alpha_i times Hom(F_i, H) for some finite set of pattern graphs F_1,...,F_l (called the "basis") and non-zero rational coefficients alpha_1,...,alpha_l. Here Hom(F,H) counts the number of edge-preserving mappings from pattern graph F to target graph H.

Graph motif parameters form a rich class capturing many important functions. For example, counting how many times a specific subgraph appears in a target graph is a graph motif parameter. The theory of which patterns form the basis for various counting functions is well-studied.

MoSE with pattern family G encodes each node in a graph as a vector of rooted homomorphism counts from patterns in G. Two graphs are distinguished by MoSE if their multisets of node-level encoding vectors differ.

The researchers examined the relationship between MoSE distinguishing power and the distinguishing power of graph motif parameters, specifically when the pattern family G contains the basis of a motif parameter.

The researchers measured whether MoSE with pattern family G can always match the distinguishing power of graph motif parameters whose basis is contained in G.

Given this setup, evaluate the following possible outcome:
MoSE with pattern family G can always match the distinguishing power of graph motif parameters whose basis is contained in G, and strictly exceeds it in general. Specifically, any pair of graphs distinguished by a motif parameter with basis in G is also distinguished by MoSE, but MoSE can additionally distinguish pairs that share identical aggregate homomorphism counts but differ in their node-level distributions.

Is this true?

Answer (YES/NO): NO